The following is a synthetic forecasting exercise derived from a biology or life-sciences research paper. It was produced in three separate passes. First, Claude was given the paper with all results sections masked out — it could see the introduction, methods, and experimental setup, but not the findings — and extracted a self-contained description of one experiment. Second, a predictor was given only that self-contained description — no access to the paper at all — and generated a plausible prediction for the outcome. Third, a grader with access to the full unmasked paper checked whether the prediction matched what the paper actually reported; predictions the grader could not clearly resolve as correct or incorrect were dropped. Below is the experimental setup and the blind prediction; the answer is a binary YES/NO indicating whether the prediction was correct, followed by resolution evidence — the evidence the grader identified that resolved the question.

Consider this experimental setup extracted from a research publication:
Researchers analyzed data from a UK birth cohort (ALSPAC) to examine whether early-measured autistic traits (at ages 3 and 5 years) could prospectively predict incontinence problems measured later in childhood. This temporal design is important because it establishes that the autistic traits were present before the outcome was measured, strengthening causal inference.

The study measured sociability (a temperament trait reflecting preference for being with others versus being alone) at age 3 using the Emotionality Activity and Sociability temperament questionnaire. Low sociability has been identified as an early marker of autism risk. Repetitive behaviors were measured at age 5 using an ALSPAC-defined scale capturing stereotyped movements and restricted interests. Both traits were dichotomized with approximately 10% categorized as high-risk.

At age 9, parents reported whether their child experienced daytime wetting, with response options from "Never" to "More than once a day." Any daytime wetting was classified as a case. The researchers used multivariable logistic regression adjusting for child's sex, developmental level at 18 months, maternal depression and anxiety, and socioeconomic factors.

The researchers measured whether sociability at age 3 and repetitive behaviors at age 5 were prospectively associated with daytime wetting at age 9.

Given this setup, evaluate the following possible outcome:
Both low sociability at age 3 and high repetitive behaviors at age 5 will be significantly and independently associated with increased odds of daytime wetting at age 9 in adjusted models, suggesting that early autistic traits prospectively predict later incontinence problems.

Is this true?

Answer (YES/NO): NO